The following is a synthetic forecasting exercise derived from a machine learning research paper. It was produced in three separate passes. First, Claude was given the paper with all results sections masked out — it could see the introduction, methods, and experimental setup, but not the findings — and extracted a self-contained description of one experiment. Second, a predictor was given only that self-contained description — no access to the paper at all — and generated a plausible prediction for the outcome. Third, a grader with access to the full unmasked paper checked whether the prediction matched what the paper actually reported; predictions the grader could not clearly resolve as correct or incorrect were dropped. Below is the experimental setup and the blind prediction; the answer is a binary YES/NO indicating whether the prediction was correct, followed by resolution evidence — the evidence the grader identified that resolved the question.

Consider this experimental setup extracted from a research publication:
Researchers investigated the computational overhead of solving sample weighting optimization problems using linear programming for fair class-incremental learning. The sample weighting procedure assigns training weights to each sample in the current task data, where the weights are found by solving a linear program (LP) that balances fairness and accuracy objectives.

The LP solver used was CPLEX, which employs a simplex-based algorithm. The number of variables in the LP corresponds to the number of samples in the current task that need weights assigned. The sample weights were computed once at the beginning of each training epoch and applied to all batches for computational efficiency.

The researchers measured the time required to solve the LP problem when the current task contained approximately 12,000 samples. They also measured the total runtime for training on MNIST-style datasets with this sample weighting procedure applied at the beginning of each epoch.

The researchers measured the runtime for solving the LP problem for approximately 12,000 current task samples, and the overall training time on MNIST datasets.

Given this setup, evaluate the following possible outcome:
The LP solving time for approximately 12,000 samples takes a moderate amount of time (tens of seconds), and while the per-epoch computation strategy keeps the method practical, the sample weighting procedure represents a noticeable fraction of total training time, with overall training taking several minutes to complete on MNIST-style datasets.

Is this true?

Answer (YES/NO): NO